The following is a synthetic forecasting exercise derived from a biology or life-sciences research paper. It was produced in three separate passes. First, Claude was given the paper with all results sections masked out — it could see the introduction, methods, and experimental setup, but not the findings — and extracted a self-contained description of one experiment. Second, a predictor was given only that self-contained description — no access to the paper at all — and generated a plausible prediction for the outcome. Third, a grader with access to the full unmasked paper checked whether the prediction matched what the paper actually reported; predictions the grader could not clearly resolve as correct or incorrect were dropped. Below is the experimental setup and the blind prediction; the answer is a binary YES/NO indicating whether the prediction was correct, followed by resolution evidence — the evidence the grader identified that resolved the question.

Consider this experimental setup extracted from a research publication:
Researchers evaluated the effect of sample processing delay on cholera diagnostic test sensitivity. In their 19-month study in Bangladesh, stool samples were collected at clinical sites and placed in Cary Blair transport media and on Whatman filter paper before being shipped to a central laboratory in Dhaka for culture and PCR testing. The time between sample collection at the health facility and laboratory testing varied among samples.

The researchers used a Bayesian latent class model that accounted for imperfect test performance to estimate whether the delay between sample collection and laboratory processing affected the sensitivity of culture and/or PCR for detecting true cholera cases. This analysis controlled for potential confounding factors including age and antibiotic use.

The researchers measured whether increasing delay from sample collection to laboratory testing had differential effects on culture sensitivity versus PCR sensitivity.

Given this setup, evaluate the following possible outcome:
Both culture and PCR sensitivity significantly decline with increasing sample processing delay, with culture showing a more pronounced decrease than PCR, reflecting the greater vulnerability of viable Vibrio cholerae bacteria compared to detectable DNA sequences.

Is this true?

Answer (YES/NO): NO